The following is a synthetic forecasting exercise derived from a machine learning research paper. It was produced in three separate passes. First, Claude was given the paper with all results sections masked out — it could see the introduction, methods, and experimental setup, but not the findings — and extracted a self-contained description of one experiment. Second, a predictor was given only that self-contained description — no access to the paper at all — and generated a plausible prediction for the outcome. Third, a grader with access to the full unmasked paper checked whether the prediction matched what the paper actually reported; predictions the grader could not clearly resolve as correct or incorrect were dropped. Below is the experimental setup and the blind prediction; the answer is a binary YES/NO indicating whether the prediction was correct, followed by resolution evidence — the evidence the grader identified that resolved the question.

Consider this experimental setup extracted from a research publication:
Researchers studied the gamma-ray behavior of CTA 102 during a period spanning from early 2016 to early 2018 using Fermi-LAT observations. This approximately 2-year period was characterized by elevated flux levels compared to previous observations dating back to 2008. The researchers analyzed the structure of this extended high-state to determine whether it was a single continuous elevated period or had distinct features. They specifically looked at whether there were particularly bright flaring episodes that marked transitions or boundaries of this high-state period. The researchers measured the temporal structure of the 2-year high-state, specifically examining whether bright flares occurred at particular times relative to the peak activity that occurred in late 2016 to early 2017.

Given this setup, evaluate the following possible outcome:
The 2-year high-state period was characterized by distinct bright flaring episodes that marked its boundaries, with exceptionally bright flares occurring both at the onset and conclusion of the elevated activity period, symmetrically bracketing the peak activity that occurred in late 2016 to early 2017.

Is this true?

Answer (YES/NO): YES